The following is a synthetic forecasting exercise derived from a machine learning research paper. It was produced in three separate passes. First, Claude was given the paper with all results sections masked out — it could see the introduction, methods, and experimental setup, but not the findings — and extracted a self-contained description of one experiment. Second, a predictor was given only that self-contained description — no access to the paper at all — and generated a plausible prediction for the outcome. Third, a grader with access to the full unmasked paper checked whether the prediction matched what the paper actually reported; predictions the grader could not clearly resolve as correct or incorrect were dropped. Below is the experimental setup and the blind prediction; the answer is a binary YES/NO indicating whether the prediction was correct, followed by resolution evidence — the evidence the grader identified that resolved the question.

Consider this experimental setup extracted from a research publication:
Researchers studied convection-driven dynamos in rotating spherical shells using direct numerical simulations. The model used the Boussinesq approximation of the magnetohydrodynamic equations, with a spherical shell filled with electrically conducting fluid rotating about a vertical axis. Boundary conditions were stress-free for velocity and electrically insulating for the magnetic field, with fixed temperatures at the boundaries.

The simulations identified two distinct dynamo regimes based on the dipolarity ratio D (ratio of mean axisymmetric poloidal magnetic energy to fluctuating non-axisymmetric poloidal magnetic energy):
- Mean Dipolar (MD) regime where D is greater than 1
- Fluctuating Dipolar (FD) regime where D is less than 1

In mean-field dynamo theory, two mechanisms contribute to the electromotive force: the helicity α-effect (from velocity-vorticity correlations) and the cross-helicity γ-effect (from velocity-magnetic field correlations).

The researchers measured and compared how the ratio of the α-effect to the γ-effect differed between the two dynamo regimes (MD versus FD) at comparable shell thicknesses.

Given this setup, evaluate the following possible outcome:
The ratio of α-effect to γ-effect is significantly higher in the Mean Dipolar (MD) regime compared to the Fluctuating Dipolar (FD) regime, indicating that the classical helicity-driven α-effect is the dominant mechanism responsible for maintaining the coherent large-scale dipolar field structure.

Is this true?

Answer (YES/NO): YES